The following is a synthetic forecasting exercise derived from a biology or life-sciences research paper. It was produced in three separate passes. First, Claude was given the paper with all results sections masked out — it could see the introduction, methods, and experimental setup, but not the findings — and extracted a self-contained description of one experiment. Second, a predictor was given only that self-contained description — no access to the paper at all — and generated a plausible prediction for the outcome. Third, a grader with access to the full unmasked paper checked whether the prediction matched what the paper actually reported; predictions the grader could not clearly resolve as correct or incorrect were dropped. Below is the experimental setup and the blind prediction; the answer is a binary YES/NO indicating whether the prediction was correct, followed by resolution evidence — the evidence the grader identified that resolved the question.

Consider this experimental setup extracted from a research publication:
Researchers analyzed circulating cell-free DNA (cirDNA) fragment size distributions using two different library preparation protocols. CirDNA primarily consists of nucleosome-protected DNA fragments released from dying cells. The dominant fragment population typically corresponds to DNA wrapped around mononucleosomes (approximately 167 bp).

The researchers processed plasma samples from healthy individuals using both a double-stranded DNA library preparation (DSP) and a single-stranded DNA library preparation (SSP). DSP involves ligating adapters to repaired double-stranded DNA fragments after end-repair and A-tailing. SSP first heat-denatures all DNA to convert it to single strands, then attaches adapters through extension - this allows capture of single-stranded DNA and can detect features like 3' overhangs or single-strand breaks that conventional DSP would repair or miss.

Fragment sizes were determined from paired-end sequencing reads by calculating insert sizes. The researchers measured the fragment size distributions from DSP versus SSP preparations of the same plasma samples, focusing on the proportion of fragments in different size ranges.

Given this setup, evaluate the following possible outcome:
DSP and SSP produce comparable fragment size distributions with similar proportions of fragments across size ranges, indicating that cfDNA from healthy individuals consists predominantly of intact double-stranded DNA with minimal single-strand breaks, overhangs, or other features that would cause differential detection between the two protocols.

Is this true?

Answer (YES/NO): NO